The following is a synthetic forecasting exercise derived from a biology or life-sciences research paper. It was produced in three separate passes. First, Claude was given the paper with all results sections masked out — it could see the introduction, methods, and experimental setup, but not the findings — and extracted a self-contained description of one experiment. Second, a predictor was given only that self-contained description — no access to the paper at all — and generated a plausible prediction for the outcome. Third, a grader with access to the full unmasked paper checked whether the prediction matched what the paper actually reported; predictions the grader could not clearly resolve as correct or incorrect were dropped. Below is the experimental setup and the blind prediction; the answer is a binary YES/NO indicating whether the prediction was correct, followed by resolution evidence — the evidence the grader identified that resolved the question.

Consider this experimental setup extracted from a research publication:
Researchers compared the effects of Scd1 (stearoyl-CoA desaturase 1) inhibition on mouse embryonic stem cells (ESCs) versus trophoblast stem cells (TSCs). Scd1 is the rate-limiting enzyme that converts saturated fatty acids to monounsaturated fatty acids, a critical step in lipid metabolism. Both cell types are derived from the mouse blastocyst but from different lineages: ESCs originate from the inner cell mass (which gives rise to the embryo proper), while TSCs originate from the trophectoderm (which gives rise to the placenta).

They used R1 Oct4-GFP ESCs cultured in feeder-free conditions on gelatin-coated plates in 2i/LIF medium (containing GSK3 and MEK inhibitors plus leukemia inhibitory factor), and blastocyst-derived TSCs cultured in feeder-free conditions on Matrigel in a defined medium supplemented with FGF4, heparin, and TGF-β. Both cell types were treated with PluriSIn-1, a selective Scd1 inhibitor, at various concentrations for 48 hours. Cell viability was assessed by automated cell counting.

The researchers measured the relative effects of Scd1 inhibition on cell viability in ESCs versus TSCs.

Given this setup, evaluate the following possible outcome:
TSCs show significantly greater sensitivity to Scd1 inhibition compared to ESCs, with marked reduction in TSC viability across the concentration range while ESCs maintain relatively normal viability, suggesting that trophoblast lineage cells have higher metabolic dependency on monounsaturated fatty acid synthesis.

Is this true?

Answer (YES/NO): NO